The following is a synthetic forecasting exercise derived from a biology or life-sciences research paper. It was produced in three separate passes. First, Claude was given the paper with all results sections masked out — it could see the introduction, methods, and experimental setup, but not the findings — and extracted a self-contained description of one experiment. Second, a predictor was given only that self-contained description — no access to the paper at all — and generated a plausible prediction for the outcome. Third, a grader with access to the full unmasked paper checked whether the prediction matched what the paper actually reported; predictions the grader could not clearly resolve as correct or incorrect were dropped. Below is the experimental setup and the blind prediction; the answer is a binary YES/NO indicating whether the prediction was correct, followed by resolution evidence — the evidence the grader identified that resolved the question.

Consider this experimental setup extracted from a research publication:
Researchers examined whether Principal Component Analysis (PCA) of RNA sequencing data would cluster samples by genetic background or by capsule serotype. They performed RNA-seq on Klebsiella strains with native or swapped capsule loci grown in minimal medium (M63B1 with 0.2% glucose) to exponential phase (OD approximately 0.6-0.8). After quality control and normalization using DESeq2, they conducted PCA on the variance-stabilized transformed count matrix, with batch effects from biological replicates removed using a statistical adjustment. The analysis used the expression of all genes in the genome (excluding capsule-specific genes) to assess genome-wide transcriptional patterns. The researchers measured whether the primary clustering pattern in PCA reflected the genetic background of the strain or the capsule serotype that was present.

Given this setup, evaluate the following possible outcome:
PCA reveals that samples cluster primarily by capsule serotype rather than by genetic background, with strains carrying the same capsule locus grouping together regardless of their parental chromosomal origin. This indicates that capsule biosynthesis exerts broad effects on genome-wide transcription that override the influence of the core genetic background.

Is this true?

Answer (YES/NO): NO